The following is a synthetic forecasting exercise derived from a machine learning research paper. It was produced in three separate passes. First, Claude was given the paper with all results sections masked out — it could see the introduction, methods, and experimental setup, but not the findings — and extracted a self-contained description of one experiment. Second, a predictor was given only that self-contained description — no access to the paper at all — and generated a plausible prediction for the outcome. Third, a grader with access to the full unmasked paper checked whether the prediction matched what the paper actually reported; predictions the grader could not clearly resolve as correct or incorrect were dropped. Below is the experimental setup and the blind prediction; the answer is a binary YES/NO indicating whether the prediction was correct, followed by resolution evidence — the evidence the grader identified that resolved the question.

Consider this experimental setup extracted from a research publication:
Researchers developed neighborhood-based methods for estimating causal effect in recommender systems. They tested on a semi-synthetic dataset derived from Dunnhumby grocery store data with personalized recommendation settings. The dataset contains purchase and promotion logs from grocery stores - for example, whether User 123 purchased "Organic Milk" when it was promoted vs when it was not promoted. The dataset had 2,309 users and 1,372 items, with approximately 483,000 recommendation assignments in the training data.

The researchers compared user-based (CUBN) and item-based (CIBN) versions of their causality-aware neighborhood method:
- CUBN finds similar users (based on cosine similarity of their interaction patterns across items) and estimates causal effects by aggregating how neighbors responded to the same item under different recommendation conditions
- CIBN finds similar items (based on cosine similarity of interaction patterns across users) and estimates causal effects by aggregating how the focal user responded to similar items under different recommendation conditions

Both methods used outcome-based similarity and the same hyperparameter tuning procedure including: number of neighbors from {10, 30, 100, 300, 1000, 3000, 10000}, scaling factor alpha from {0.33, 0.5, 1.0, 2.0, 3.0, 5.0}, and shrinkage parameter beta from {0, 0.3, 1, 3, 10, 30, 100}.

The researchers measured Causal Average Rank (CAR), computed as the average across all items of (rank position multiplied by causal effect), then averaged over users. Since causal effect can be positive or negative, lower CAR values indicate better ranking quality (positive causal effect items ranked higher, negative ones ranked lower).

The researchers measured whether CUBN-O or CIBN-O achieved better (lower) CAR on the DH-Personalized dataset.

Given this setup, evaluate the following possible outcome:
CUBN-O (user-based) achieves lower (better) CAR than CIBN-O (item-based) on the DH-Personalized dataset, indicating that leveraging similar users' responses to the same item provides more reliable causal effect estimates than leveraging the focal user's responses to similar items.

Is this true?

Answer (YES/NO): YES